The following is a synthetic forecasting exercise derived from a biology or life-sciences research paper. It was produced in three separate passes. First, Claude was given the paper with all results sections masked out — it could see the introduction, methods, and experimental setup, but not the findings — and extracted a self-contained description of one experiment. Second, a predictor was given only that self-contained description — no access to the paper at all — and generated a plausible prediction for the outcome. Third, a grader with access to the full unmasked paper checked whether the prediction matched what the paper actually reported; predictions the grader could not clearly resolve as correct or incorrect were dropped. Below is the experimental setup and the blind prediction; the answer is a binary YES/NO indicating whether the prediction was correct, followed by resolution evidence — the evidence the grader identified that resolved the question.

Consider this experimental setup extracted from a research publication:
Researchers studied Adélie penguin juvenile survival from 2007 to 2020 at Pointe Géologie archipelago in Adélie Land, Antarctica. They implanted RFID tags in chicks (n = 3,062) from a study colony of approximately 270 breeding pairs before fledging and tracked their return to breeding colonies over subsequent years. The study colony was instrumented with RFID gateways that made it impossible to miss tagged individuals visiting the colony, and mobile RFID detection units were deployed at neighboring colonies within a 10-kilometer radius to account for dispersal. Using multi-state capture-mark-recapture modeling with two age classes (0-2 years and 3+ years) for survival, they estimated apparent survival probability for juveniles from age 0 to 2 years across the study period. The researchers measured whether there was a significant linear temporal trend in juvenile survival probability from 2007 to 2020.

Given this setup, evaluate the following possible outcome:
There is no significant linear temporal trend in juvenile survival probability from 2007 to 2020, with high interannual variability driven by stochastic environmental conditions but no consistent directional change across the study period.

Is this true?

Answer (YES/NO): NO